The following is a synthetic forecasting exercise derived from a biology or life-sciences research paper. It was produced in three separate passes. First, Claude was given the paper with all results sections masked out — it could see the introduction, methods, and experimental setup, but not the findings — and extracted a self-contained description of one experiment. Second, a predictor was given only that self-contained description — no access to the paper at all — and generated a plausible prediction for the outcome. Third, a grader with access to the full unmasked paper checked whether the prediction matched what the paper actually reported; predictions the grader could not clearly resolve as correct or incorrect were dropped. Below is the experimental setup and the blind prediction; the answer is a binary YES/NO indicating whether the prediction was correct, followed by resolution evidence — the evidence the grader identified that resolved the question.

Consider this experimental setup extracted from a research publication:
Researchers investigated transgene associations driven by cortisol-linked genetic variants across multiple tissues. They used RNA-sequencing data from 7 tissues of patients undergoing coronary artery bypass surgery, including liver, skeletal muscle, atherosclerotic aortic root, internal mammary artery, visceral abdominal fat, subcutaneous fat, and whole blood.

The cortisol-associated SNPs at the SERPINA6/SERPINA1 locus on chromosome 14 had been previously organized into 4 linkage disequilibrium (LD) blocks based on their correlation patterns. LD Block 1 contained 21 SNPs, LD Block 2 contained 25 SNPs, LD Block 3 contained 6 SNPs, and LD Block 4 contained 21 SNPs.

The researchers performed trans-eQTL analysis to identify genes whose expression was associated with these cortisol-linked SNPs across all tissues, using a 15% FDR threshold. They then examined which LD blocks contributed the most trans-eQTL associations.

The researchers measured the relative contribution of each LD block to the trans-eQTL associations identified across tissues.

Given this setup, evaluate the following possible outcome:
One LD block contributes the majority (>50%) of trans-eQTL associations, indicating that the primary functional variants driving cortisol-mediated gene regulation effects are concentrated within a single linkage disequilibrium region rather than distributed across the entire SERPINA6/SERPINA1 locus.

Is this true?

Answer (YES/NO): NO